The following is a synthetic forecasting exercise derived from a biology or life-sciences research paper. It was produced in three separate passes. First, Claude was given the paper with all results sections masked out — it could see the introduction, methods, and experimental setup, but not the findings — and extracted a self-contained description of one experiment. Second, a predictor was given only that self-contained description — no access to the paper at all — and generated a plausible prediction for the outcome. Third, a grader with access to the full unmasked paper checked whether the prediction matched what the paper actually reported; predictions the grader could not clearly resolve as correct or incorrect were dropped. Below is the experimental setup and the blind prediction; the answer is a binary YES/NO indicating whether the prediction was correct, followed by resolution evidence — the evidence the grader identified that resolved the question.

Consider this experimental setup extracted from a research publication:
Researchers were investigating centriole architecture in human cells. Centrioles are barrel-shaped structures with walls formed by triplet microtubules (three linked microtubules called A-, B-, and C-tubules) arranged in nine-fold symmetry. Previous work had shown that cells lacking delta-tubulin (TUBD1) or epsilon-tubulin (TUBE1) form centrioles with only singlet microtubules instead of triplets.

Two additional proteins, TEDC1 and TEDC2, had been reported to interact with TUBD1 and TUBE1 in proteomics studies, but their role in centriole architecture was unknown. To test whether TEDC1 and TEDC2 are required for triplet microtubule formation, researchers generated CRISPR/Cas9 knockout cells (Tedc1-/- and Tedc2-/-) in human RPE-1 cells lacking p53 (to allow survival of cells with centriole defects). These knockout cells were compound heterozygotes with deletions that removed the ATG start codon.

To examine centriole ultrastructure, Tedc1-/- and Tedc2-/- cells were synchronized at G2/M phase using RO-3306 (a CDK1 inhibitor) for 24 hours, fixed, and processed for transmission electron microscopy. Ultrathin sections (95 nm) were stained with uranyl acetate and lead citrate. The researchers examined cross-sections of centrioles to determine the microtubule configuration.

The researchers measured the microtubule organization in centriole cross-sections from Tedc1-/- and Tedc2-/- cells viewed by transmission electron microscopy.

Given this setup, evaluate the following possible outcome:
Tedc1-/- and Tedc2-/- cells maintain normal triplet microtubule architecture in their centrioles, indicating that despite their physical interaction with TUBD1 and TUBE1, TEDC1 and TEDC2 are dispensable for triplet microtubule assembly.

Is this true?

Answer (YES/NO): NO